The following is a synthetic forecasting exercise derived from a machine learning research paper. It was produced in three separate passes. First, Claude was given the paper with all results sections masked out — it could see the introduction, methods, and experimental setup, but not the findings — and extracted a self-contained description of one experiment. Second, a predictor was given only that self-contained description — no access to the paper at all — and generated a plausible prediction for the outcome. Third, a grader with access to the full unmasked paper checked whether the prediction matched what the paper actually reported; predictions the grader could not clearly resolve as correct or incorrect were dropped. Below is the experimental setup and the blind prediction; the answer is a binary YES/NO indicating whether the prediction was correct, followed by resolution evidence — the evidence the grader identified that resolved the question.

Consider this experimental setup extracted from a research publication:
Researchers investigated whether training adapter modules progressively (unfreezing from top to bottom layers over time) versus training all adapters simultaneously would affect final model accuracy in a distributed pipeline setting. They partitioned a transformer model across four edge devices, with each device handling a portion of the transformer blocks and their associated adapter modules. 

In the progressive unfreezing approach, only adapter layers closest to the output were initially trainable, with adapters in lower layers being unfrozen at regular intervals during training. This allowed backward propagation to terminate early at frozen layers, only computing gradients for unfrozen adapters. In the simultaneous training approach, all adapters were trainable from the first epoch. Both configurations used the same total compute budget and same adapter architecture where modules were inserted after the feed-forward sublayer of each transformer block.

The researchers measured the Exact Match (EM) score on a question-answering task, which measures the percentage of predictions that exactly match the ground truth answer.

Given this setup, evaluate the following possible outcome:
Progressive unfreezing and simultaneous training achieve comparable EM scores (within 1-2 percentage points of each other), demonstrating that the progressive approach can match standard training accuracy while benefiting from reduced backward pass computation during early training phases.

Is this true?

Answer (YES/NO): YES